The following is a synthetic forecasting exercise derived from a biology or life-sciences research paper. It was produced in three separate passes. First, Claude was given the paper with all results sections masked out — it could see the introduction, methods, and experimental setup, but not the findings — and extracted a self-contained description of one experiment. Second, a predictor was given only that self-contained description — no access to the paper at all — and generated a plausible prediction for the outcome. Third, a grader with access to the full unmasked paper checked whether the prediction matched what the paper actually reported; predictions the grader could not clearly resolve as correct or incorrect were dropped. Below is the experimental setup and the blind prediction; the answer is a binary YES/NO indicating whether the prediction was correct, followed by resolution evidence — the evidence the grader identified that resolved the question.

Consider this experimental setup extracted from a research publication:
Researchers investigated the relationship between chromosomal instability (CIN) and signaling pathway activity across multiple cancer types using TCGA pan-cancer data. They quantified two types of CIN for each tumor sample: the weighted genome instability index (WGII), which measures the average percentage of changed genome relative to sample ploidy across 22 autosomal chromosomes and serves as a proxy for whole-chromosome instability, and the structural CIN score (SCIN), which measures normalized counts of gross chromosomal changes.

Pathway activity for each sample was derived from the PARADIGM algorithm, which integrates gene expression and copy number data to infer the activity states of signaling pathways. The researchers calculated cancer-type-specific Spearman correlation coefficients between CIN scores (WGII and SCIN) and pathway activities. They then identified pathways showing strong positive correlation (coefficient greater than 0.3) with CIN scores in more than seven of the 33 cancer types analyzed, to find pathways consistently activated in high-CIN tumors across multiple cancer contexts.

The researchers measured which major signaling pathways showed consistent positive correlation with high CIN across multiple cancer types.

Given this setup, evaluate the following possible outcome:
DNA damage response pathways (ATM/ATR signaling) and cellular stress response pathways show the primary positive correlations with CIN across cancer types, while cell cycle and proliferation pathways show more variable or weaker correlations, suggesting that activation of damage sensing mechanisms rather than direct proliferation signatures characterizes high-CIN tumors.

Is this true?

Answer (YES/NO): NO